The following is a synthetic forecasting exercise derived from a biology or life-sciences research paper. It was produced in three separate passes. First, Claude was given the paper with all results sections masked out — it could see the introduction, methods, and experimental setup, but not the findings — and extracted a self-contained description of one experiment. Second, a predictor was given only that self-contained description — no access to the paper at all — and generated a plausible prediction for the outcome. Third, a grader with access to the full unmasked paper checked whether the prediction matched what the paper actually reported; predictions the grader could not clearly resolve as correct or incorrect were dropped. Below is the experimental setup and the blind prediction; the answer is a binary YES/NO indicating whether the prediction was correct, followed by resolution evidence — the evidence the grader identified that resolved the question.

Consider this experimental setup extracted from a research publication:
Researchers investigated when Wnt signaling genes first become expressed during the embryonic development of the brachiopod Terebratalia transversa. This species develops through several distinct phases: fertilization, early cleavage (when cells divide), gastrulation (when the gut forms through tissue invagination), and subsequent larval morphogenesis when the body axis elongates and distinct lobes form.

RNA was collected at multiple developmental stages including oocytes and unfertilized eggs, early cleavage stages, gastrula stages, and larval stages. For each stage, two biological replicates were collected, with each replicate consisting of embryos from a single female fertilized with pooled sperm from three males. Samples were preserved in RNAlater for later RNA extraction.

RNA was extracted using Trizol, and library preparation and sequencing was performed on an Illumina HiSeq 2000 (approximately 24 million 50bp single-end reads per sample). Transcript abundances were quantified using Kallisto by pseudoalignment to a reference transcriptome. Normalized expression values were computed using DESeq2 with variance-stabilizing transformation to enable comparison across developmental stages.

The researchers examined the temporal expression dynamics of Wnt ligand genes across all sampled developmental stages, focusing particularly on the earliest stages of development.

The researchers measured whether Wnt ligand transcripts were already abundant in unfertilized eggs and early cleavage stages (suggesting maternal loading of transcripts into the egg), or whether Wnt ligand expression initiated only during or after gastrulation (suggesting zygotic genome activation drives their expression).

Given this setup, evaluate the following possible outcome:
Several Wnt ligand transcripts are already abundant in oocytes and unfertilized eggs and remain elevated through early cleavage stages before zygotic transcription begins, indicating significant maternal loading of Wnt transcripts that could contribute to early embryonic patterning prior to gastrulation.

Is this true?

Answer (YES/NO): YES